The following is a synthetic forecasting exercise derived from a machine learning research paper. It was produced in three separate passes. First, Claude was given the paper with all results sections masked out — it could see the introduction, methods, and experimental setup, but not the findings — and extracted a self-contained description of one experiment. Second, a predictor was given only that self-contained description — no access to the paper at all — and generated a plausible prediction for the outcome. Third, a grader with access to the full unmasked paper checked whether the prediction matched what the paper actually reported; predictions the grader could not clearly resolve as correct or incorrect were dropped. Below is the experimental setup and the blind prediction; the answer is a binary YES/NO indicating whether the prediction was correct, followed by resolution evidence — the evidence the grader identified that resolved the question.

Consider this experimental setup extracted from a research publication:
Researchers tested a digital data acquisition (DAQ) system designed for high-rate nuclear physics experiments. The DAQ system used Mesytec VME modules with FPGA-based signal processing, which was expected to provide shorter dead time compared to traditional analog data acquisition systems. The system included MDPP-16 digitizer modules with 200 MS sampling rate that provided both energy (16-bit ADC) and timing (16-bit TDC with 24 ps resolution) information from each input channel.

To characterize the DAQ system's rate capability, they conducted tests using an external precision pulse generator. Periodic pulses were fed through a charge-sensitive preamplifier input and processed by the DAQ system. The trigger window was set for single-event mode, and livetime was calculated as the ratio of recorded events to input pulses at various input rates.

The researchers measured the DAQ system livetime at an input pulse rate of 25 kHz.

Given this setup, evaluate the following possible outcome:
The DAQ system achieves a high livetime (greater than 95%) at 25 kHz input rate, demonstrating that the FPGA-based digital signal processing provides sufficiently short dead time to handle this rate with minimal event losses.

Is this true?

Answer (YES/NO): YES